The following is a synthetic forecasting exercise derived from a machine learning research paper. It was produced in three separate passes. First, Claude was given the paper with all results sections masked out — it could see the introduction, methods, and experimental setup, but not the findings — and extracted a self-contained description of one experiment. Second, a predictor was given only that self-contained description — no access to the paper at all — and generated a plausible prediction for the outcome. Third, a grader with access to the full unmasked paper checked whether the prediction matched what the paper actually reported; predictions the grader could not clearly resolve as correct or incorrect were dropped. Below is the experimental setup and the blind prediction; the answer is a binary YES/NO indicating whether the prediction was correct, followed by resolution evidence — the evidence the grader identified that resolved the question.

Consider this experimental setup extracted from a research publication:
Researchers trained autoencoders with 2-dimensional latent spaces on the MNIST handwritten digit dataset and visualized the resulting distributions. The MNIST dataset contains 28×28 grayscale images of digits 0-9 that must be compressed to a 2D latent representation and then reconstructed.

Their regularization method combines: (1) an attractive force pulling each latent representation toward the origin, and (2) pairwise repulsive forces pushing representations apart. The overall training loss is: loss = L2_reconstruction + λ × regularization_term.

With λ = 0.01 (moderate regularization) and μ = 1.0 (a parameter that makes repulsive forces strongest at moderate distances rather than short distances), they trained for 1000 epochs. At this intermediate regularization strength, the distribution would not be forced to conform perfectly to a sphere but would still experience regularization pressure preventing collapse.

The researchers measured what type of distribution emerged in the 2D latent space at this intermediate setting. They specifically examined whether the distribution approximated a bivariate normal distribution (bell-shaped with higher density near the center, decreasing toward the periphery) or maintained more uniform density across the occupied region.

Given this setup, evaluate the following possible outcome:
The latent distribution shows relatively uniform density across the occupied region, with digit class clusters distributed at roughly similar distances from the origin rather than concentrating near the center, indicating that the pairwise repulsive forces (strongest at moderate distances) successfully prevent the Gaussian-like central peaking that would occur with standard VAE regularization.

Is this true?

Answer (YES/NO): NO